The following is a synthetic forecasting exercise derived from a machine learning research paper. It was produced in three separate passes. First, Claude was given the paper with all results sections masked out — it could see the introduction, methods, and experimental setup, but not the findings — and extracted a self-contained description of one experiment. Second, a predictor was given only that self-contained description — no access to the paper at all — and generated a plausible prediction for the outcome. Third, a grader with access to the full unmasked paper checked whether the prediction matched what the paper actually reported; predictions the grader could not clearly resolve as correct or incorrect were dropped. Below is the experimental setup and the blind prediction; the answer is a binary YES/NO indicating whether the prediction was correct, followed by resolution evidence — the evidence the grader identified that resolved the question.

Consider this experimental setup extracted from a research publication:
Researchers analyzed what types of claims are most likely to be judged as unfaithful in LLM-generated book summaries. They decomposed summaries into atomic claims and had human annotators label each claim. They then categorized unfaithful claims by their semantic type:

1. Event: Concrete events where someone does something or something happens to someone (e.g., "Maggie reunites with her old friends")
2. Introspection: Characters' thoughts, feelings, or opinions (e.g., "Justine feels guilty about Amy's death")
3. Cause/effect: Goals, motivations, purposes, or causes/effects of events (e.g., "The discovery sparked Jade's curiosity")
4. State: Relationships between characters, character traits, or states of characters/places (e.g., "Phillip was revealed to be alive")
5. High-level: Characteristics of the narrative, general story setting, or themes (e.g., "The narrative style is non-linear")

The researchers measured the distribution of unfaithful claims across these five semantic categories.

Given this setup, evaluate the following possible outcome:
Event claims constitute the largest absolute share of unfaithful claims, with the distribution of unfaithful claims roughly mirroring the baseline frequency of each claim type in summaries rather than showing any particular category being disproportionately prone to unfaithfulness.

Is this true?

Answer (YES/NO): NO